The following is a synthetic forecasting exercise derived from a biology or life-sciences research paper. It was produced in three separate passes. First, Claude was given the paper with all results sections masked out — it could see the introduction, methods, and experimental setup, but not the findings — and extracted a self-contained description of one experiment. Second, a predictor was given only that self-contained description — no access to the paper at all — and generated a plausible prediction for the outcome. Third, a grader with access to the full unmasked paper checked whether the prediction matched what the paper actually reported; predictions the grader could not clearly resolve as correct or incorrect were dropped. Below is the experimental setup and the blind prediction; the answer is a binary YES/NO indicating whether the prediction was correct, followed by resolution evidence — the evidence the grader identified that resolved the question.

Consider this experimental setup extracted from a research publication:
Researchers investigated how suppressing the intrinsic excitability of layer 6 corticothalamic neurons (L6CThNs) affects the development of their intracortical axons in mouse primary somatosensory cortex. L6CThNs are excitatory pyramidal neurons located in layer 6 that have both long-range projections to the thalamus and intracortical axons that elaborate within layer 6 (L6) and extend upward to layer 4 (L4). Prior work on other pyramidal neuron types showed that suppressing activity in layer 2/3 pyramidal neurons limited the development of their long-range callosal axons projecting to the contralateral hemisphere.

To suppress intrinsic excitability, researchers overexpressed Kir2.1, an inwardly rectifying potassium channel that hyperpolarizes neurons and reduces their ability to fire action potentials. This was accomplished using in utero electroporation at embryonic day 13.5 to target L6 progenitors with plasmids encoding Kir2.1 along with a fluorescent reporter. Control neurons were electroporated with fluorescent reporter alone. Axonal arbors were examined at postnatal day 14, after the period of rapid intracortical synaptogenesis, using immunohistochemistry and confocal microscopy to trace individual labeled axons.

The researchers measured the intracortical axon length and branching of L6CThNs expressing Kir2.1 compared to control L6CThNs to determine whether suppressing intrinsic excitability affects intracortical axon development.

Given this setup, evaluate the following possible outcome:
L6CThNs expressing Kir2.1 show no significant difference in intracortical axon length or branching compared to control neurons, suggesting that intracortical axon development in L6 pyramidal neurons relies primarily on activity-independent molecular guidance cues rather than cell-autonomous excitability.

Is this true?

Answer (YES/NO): NO